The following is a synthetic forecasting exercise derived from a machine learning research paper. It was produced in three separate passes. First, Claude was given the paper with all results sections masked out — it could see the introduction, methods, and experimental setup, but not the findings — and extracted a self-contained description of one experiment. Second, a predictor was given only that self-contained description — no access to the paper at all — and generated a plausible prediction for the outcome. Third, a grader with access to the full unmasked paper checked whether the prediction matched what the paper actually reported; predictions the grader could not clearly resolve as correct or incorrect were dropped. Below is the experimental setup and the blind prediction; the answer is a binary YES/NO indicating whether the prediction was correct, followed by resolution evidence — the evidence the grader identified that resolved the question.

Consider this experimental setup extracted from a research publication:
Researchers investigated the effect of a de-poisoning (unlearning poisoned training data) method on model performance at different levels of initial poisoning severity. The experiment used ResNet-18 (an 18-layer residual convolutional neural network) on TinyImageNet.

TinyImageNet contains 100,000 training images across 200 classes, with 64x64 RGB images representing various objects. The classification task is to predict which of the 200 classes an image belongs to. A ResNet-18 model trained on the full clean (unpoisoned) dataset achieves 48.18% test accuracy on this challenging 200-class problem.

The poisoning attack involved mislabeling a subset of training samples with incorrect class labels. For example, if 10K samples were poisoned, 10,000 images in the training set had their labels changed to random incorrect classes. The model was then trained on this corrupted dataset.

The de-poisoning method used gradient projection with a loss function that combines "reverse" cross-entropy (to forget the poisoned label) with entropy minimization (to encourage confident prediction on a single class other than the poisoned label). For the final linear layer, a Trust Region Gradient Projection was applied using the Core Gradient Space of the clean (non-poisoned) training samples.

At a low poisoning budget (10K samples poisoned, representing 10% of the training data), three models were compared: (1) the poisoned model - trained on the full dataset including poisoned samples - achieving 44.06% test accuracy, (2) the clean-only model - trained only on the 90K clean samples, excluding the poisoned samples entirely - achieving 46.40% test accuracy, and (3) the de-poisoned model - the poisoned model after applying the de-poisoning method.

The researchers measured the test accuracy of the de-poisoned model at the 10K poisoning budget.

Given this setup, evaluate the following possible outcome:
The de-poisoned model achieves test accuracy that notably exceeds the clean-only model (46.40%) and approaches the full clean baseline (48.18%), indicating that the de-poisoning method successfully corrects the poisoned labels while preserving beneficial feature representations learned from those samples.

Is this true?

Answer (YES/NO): NO